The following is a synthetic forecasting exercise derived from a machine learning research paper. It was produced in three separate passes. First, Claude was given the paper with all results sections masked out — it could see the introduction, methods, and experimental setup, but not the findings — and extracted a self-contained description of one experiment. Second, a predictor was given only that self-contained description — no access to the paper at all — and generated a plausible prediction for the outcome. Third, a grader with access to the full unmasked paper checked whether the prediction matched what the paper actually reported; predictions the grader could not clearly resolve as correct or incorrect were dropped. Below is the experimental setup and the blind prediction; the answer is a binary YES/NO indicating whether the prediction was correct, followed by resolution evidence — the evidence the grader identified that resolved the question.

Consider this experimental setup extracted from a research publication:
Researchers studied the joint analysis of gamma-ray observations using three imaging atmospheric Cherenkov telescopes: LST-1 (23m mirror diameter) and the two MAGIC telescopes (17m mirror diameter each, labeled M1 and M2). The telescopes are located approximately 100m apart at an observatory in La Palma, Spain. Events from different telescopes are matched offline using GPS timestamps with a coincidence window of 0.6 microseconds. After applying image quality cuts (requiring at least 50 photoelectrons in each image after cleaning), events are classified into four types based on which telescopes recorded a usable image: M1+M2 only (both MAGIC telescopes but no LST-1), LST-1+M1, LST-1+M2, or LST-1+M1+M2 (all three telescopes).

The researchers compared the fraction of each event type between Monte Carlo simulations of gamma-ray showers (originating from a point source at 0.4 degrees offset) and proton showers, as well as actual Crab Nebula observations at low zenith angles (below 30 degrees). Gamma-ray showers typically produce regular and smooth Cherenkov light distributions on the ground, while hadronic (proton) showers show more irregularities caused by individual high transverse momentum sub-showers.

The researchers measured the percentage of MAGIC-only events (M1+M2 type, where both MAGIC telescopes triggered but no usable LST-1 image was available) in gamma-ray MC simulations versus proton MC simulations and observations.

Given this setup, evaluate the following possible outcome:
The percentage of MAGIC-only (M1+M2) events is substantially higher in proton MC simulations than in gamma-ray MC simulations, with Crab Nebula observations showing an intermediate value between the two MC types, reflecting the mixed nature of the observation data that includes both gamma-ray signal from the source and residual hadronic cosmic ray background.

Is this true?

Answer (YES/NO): NO